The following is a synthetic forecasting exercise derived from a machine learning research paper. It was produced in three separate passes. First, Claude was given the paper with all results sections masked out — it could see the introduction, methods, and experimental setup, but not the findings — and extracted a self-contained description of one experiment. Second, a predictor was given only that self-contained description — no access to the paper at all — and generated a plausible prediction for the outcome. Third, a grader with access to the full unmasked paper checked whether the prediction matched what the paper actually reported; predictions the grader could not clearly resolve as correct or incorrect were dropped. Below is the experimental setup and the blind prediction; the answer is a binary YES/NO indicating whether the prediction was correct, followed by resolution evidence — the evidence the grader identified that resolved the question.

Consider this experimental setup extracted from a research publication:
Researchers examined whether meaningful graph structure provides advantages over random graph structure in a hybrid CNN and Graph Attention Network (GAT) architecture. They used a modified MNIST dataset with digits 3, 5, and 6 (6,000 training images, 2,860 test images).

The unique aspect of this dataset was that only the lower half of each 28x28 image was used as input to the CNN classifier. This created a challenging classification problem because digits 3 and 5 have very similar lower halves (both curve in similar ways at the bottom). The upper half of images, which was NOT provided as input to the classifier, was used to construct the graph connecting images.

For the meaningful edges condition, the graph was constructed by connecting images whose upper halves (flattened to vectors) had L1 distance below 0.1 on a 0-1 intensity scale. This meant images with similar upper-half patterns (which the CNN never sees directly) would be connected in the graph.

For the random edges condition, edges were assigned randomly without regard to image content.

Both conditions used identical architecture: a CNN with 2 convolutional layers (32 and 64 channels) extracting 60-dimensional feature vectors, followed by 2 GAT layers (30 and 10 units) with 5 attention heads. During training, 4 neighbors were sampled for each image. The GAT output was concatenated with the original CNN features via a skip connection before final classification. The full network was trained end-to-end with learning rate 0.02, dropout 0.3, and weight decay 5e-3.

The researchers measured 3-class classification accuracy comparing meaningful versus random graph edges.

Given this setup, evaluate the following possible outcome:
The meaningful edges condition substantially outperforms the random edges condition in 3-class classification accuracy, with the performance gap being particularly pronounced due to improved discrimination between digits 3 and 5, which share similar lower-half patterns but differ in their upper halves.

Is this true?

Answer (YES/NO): YES